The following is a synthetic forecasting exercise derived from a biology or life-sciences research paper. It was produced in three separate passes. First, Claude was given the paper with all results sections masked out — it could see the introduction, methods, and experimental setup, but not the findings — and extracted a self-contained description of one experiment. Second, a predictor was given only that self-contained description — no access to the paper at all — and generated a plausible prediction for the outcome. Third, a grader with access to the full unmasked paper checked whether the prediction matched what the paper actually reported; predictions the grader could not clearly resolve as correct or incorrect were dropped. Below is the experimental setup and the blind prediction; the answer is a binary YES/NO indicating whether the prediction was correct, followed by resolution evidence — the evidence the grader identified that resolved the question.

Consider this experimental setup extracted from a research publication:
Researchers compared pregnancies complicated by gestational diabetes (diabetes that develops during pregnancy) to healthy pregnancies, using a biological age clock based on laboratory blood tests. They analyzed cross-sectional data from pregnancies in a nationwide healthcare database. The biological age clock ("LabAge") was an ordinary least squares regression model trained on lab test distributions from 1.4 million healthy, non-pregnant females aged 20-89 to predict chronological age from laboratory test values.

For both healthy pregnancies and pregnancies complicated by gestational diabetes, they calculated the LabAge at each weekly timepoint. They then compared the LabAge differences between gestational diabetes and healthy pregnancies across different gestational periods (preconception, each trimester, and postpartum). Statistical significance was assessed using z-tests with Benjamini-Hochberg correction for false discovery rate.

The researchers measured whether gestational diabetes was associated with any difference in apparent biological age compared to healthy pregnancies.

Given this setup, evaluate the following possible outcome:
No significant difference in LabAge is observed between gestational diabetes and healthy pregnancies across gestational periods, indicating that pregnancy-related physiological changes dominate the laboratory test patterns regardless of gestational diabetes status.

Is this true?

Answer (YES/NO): NO